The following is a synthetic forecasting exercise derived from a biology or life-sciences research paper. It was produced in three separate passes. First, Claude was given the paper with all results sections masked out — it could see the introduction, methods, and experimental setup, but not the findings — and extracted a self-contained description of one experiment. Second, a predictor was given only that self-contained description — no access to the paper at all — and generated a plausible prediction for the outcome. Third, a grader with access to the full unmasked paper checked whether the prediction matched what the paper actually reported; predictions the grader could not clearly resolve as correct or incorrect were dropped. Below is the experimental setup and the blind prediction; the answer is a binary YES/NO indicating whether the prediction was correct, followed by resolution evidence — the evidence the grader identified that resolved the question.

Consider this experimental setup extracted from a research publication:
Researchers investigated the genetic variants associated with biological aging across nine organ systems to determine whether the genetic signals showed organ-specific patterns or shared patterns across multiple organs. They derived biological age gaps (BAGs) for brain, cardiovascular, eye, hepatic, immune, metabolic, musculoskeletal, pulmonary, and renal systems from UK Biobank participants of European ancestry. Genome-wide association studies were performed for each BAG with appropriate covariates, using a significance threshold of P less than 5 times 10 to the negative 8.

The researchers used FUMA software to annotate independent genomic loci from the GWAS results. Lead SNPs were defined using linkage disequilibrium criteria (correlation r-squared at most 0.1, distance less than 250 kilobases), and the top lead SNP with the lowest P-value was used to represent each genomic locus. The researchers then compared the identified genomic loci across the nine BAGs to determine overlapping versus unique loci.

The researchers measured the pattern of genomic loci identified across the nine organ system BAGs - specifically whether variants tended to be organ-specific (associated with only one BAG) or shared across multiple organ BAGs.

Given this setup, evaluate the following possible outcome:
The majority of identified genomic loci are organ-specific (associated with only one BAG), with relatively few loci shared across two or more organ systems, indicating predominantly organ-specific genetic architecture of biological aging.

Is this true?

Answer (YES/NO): YES